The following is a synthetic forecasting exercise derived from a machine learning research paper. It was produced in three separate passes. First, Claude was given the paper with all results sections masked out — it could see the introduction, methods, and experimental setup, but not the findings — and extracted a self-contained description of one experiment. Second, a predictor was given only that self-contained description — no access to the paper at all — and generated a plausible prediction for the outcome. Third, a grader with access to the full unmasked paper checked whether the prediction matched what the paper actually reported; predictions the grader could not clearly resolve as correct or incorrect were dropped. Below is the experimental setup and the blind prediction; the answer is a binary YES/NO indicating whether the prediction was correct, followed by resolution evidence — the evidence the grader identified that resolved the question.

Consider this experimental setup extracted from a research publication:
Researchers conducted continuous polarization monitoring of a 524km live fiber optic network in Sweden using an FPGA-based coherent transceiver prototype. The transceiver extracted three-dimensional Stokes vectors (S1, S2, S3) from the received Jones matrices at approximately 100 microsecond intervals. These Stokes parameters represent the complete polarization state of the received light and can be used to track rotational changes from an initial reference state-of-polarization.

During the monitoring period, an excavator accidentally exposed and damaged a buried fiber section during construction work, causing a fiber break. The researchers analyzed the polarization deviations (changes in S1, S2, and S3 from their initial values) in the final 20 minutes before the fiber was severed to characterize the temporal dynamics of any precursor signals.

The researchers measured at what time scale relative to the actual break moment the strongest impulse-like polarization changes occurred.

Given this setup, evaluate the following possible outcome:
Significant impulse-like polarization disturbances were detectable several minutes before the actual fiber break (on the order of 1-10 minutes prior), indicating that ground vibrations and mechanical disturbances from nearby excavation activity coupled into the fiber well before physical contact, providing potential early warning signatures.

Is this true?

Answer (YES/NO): YES